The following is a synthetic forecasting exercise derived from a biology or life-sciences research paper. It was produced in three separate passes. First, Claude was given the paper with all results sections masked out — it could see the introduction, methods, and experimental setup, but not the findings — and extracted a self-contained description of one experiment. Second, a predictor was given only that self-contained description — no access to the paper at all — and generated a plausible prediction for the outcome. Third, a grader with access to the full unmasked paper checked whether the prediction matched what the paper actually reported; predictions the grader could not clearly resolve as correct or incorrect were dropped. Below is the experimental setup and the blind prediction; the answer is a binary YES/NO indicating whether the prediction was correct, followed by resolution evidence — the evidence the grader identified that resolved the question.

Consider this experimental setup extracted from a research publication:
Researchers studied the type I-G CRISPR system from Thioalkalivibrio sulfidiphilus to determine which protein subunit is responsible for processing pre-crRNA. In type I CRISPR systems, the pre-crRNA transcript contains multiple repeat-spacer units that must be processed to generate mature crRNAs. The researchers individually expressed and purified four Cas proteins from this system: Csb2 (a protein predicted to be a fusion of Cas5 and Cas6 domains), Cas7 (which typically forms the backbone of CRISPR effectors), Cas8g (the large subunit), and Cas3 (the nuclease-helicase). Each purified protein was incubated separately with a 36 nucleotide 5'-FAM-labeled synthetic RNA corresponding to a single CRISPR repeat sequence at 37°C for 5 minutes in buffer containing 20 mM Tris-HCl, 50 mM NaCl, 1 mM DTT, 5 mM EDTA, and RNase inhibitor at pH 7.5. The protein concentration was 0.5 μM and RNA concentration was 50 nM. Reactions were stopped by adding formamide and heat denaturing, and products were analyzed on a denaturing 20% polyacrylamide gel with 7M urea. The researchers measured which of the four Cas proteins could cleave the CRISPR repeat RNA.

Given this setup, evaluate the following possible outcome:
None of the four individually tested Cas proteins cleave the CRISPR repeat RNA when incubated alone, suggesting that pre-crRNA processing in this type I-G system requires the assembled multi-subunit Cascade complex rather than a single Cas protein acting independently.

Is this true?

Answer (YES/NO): NO